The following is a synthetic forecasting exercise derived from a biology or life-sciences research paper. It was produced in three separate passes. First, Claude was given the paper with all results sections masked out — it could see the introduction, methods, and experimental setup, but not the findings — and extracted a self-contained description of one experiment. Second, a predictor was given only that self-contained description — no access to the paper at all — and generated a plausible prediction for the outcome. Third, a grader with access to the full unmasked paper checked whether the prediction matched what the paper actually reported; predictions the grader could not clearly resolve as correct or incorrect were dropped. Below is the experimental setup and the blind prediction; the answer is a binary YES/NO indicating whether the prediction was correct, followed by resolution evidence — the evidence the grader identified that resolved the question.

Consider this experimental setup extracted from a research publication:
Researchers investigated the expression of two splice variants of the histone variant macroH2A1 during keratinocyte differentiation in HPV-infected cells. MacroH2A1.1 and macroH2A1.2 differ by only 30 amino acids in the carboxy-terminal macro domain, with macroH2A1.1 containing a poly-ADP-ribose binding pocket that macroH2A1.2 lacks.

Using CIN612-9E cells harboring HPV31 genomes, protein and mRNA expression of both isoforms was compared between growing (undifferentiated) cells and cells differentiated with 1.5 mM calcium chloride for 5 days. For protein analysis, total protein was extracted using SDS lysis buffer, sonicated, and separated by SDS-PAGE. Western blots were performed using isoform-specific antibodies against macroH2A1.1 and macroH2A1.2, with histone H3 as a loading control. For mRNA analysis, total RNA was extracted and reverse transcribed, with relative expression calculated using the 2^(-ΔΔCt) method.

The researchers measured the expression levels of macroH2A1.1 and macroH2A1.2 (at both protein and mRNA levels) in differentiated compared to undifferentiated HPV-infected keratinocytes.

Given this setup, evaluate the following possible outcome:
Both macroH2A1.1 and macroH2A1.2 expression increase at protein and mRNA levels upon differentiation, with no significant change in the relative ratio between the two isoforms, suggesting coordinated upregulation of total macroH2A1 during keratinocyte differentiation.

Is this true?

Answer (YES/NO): NO